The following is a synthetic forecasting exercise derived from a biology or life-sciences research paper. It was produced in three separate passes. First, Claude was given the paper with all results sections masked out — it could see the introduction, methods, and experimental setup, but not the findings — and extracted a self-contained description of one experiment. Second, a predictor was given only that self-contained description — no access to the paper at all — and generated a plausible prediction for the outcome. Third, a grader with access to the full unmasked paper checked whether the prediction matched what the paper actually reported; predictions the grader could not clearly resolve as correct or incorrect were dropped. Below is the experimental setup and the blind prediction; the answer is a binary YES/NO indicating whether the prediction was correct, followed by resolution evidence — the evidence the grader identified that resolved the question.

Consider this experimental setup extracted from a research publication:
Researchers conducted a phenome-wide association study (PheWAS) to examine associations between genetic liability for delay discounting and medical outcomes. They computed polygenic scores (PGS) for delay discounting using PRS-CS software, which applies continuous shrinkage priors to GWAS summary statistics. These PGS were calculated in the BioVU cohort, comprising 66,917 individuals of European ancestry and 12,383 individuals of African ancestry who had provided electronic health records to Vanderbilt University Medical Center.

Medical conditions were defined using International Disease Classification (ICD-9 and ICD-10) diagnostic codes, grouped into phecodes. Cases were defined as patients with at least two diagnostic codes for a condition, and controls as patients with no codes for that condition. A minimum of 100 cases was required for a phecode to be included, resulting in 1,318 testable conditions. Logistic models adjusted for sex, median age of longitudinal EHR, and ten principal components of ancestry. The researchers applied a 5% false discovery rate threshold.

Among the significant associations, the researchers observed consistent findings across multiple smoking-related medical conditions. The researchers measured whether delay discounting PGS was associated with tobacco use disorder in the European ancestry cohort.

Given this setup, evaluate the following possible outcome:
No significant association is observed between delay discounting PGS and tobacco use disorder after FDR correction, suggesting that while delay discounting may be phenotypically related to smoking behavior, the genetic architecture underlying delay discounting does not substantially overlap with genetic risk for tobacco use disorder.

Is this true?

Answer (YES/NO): NO